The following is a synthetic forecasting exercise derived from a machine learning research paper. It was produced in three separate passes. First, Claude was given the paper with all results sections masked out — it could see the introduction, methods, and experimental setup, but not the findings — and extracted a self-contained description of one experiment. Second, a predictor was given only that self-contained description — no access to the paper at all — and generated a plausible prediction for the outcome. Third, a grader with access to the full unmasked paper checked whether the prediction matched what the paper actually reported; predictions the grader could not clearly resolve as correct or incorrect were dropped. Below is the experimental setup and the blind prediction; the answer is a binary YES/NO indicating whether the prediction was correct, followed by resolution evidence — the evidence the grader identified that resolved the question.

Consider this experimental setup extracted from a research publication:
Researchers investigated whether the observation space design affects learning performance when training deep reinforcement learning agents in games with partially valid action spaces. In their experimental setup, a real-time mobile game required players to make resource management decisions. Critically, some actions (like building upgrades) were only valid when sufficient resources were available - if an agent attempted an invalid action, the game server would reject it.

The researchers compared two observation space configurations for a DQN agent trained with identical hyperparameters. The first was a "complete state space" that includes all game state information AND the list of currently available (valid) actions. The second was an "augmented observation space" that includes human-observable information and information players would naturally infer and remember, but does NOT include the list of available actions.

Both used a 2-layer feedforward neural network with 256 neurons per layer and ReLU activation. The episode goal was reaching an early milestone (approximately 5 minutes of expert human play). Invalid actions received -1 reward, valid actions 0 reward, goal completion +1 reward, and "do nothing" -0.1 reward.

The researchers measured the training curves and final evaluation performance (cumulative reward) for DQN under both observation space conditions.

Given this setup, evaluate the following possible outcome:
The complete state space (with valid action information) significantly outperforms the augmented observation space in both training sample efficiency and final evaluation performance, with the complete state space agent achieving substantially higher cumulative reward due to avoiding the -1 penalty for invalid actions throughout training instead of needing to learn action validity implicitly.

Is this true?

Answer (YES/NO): YES